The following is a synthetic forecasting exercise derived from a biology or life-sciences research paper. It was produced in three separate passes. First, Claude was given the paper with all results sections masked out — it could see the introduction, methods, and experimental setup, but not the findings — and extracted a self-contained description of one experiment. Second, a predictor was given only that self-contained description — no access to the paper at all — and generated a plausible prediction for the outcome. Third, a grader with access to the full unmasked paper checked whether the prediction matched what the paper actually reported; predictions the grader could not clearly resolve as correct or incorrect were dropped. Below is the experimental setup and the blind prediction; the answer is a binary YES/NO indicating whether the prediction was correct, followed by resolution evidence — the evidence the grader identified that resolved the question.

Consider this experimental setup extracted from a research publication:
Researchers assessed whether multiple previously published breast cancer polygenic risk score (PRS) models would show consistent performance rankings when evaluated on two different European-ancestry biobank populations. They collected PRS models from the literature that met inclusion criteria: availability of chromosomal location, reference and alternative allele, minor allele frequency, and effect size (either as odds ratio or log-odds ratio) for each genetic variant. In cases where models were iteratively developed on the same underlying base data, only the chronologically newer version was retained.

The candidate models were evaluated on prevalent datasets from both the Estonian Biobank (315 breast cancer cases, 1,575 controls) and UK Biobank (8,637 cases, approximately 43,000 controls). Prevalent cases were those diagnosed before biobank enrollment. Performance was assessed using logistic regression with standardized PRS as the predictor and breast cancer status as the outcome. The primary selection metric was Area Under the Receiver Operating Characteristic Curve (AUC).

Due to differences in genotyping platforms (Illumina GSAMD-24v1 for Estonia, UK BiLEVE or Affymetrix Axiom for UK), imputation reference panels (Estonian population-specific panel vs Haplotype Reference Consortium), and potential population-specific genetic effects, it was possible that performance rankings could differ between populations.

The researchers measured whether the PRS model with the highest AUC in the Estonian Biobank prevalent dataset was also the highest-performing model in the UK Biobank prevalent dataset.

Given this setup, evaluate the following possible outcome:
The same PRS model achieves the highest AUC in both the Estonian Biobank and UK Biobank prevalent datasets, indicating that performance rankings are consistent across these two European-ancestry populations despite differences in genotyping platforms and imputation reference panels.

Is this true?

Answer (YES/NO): YES